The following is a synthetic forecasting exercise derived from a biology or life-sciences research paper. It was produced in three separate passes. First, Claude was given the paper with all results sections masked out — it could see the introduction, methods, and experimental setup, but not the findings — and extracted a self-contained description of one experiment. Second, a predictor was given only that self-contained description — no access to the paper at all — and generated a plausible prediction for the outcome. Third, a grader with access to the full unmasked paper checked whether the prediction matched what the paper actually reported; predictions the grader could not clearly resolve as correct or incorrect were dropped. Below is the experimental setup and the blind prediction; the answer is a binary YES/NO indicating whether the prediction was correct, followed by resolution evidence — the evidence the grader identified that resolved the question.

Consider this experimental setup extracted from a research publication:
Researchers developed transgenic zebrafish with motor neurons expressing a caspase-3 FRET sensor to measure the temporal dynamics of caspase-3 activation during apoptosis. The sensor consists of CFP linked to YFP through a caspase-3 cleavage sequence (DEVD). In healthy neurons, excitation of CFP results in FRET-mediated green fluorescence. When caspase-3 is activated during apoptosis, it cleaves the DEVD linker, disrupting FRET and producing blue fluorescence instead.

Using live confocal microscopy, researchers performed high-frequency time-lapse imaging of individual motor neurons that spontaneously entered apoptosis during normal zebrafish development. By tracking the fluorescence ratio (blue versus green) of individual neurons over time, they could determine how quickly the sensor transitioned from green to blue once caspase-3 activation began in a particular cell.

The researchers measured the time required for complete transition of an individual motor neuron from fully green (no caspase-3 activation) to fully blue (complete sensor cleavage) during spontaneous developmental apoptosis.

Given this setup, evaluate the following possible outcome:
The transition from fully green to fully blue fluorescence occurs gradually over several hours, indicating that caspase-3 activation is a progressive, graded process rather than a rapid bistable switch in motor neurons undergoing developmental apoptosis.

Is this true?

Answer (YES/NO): NO